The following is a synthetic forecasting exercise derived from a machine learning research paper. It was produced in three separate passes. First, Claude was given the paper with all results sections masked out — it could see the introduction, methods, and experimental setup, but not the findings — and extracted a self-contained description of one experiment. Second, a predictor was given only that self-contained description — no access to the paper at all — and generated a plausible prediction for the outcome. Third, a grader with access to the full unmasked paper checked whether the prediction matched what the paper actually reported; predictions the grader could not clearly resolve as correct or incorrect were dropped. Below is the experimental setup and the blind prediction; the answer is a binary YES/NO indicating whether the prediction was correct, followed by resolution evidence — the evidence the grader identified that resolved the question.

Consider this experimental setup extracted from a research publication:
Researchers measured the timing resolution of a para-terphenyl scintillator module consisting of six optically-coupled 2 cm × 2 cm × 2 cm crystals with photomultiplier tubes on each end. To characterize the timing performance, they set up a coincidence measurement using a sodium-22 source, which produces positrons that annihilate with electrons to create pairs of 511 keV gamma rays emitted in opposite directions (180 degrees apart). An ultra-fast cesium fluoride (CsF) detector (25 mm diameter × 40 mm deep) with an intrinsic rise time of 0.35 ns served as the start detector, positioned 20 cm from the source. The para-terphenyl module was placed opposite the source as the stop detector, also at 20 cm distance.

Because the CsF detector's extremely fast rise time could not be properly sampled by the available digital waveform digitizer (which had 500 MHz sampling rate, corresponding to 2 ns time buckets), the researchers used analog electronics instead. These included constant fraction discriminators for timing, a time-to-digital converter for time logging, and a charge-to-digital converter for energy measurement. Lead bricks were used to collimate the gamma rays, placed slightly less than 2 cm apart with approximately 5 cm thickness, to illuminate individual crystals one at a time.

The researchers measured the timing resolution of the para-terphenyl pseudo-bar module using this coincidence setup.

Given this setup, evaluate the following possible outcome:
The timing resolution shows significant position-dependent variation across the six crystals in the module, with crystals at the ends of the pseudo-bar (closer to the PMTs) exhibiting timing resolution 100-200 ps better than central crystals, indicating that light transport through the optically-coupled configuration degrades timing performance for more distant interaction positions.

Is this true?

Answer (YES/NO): NO